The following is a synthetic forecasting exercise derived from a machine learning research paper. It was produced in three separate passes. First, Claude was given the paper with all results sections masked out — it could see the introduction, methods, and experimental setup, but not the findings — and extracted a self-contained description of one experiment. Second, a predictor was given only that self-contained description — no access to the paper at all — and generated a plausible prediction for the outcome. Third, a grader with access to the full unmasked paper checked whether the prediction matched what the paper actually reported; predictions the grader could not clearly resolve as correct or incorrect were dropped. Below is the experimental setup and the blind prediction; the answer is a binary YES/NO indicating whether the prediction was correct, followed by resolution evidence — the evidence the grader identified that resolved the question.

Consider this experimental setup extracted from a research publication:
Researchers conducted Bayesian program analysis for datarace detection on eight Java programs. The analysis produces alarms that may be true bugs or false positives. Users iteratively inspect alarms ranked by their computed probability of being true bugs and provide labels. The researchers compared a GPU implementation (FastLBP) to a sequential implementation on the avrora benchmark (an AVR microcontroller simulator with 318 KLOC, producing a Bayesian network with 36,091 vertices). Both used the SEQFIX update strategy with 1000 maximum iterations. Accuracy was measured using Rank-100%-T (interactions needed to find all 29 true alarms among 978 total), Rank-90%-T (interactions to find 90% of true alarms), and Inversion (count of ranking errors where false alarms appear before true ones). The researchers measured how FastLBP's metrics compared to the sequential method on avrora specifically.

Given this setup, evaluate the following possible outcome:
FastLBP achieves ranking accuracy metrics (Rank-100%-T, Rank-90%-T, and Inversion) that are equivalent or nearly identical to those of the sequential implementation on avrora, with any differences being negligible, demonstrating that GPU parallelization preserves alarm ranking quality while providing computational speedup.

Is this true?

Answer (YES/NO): NO